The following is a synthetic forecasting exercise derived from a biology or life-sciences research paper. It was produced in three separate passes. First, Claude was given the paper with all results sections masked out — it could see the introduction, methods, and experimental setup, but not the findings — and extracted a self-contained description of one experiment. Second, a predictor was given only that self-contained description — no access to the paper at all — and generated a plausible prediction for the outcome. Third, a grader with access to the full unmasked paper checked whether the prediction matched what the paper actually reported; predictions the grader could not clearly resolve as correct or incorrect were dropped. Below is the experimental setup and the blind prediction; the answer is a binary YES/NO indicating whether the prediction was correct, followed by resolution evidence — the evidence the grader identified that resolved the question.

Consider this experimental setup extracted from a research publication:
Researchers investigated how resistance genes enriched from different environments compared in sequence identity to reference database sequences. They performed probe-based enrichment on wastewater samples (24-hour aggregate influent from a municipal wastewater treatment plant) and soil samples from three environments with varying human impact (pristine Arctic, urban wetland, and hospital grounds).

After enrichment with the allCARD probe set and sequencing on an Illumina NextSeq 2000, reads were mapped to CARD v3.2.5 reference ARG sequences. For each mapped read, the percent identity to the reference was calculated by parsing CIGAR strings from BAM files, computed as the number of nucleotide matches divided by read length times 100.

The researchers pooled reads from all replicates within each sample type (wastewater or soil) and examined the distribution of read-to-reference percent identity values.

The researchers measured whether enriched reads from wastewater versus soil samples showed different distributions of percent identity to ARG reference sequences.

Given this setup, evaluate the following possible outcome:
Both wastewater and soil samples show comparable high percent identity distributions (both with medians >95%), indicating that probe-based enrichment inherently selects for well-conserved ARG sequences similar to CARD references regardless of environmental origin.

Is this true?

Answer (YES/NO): NO